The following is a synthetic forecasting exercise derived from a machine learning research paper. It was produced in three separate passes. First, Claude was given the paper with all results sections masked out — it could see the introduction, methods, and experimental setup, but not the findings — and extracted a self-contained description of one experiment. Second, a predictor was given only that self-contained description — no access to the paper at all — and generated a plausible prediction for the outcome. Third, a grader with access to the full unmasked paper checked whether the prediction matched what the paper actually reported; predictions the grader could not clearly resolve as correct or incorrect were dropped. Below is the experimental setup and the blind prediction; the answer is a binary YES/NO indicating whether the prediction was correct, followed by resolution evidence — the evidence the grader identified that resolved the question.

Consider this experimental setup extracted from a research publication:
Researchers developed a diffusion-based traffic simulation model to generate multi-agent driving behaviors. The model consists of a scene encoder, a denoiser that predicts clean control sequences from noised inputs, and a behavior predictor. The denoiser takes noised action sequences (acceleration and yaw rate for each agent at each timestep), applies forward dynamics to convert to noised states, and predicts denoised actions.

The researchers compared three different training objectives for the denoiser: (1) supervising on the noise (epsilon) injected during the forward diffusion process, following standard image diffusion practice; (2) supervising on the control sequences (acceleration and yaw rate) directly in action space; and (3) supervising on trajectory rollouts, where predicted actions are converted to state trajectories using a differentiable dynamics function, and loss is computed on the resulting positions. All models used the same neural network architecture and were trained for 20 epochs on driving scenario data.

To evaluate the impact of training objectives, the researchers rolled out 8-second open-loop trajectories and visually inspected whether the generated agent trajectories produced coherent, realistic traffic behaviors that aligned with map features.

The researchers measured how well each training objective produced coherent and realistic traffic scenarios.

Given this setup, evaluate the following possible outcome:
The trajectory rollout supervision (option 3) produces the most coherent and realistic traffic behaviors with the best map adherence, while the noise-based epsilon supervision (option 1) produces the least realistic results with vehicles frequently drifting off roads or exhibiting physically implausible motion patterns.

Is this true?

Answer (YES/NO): NO